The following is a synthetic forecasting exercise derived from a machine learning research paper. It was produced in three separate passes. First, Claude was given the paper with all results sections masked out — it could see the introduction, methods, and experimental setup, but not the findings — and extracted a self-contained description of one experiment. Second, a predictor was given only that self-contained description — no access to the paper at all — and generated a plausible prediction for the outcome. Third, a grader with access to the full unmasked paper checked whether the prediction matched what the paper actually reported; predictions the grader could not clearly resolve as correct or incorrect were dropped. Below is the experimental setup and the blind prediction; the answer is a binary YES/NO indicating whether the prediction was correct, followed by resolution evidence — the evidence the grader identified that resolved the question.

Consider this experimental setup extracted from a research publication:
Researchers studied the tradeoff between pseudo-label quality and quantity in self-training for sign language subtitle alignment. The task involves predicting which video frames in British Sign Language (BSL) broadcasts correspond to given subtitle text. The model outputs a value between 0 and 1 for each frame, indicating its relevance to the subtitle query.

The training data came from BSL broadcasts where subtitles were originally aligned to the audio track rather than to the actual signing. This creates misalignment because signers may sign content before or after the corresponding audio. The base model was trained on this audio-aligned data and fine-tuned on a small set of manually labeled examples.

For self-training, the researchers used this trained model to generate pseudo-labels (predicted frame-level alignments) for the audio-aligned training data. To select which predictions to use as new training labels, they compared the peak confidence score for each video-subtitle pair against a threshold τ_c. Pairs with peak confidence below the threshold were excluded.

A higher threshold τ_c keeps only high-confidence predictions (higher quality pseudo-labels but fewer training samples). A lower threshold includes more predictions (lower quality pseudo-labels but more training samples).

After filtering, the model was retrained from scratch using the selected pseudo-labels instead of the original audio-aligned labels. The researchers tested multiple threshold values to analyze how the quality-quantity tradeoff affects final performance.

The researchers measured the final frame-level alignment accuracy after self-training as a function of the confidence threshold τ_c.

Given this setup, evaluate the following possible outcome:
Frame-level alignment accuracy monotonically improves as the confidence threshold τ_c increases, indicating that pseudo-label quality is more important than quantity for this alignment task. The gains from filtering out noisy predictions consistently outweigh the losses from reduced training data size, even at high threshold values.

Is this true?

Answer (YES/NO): NO